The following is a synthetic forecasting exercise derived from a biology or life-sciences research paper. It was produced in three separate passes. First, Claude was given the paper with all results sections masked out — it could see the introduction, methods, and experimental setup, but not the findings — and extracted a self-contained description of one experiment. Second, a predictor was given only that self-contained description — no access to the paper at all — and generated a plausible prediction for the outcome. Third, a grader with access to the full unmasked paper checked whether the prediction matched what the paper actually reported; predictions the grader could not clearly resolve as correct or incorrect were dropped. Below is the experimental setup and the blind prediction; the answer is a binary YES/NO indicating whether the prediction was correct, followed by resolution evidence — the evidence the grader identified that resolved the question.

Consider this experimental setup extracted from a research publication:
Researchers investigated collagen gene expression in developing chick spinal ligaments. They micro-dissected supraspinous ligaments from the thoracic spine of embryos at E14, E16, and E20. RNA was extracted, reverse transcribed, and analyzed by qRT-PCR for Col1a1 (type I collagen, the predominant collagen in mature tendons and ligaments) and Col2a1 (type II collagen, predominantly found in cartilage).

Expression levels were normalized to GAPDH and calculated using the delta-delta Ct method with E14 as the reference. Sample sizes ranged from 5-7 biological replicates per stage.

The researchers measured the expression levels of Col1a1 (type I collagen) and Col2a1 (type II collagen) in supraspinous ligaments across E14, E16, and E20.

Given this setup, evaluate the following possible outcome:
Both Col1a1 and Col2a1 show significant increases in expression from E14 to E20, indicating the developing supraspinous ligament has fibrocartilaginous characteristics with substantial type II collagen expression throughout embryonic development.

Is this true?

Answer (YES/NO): NO